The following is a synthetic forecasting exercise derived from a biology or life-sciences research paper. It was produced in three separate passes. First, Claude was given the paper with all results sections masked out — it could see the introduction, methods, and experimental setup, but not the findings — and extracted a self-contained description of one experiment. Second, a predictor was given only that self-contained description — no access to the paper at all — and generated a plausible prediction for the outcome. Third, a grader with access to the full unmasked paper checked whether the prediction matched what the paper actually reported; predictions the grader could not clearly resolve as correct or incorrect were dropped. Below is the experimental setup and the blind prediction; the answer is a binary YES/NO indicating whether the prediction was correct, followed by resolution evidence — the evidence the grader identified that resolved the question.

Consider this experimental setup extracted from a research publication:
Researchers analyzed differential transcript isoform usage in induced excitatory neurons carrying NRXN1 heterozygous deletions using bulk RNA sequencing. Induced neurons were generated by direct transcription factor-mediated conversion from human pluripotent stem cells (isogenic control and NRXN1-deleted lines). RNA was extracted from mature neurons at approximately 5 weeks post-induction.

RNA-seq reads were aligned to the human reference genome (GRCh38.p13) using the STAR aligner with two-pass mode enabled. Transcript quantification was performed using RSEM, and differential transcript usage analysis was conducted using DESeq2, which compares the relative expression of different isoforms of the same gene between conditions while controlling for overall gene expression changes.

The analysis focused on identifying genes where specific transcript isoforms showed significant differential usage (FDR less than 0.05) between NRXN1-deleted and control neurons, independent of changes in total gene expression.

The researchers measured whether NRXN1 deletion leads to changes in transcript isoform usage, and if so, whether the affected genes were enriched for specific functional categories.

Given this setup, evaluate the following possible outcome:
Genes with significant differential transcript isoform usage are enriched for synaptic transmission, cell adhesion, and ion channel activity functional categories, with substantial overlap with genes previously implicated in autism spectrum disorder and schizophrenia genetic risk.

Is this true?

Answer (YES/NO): NO